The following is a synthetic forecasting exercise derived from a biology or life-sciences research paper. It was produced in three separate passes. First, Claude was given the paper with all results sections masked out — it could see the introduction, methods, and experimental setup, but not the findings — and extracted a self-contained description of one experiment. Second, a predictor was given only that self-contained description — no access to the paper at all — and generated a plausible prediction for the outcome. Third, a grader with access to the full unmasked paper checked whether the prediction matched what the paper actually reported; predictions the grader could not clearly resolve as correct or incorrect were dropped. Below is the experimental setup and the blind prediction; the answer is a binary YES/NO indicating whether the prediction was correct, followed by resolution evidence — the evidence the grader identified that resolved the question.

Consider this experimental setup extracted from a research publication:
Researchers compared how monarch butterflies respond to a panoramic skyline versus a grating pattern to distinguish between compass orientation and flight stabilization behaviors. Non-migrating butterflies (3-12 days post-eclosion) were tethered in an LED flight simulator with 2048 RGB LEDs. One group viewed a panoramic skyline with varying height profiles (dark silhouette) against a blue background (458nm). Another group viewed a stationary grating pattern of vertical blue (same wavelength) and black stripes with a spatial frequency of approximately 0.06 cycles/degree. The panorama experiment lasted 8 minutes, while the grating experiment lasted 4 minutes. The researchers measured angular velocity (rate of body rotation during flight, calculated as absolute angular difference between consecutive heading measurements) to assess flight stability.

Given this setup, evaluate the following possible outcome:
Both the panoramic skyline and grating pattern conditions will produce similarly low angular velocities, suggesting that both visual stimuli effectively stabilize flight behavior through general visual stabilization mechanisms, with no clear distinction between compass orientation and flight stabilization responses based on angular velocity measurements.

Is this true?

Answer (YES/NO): NO